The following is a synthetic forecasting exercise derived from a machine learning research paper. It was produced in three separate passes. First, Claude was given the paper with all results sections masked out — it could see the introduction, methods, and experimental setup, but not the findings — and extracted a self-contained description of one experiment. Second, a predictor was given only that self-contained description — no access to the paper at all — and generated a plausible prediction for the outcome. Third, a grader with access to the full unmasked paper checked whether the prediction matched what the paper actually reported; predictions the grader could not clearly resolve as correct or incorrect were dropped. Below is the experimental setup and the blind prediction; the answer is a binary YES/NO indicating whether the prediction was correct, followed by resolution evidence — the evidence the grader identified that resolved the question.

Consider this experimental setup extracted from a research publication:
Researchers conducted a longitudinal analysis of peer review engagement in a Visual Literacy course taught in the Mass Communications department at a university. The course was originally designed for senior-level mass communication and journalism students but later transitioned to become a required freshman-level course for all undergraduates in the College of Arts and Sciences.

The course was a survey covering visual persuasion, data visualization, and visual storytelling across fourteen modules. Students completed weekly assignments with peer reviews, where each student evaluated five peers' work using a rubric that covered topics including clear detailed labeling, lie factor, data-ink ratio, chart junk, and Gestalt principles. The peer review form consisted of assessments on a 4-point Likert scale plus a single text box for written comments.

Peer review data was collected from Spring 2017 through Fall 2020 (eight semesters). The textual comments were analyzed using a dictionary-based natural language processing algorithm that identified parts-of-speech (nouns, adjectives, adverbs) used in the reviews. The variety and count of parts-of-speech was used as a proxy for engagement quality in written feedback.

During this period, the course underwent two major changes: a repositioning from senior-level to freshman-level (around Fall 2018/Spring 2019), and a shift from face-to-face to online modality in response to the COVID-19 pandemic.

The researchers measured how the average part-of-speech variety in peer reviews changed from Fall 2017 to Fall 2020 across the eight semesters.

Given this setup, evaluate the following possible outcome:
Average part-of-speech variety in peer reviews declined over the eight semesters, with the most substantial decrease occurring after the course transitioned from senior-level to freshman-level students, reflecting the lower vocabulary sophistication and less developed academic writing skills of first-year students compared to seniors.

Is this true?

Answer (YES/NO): NO